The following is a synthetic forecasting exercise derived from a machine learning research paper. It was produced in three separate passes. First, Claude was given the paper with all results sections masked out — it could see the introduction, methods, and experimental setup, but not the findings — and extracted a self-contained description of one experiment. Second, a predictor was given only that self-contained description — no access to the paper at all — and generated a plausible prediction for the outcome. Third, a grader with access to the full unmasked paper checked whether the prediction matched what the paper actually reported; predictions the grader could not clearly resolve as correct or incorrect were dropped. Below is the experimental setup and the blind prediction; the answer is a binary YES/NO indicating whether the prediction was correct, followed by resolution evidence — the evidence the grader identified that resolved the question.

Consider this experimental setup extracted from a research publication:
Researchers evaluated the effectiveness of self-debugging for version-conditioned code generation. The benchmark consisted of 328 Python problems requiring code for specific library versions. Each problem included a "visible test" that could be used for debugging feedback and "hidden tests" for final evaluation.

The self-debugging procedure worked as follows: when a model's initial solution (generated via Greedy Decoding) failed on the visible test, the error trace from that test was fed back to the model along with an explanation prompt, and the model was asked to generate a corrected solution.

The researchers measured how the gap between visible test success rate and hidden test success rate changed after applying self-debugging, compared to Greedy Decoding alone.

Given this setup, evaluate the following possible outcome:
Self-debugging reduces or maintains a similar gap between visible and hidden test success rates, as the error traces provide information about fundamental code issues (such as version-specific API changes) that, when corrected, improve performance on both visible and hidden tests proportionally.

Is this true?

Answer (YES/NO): NO